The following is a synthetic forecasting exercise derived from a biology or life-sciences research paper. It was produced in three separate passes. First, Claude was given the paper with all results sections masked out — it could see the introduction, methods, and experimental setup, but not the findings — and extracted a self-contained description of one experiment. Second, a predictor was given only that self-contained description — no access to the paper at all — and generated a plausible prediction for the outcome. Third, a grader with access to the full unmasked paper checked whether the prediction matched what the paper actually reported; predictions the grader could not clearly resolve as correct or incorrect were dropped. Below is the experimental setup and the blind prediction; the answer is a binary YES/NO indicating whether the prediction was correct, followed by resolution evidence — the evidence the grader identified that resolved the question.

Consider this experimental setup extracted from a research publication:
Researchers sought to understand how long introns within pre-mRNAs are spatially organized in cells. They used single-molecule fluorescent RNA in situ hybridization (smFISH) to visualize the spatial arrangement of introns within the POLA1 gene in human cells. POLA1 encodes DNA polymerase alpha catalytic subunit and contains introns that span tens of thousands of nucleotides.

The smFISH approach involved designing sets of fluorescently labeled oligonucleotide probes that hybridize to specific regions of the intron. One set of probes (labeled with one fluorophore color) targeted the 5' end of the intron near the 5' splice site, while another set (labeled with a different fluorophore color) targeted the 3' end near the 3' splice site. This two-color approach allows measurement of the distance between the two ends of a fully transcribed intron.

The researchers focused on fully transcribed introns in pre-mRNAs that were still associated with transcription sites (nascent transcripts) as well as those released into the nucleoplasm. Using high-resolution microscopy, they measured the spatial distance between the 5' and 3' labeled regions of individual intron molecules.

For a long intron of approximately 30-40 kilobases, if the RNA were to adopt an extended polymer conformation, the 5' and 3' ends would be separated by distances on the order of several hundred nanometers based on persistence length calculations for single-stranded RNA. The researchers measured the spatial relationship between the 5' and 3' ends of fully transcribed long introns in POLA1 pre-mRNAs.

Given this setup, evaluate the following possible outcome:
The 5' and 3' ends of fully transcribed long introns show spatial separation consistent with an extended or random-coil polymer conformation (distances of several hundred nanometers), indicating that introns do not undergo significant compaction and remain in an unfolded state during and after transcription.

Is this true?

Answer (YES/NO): NO